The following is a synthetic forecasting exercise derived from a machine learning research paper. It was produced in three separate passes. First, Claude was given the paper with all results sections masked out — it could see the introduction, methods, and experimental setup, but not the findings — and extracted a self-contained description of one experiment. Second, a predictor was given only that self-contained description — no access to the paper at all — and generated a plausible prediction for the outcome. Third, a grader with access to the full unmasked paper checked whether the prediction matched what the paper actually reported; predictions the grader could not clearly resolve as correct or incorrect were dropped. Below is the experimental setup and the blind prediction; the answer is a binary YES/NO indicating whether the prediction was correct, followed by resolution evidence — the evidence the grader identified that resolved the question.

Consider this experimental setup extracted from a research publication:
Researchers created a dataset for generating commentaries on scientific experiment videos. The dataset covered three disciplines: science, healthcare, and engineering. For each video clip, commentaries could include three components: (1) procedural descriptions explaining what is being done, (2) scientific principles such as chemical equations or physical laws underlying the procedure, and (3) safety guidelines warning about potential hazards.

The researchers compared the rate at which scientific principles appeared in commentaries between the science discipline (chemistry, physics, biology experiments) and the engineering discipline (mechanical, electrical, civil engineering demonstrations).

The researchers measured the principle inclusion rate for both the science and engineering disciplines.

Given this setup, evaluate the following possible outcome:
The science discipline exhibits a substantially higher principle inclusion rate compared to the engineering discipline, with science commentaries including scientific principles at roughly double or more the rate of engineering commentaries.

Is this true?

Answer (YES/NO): NO